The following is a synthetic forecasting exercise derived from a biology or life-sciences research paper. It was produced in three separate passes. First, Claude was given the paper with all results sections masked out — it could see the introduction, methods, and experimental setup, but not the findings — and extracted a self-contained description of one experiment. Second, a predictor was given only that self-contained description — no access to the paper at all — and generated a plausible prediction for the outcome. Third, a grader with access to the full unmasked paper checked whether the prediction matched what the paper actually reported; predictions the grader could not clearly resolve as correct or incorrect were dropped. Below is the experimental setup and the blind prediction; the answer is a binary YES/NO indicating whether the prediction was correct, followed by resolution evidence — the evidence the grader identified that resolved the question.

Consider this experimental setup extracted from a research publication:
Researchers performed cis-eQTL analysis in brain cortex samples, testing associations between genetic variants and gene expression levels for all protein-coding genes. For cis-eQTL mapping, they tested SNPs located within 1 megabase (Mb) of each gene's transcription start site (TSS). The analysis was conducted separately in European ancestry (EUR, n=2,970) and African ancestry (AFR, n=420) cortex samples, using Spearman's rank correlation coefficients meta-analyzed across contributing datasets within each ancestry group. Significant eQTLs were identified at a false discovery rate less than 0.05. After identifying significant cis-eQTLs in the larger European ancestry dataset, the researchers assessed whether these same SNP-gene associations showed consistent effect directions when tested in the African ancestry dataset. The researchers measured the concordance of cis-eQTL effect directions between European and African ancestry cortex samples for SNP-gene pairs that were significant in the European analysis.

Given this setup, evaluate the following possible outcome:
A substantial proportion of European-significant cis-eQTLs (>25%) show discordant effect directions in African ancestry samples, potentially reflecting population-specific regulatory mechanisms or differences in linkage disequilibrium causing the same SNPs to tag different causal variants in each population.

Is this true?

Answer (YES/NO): NO